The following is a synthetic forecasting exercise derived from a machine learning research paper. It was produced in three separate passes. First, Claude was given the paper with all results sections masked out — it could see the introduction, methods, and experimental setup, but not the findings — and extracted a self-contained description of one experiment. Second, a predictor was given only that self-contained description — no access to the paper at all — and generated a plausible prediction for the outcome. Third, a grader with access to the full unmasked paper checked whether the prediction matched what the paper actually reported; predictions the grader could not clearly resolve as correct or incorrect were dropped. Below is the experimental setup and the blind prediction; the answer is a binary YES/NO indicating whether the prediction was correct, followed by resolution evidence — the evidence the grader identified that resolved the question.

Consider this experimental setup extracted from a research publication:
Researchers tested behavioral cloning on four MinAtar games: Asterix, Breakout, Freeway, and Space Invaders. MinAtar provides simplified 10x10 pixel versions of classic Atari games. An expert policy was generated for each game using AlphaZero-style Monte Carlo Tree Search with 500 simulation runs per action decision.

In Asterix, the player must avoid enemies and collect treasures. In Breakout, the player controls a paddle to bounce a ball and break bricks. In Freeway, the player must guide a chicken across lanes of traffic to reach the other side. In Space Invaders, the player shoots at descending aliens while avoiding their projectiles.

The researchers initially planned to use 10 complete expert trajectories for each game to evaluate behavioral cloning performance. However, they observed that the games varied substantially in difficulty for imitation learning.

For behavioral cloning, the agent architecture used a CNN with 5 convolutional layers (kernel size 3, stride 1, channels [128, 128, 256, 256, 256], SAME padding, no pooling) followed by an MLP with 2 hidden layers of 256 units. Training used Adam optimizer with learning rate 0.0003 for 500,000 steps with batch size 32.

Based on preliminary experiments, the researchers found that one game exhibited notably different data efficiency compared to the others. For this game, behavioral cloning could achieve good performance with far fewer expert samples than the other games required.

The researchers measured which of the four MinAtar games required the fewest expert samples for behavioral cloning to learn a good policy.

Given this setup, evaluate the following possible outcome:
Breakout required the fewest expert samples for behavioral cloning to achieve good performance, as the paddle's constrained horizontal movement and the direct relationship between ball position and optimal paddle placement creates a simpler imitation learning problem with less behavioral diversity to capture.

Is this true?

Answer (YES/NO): NO